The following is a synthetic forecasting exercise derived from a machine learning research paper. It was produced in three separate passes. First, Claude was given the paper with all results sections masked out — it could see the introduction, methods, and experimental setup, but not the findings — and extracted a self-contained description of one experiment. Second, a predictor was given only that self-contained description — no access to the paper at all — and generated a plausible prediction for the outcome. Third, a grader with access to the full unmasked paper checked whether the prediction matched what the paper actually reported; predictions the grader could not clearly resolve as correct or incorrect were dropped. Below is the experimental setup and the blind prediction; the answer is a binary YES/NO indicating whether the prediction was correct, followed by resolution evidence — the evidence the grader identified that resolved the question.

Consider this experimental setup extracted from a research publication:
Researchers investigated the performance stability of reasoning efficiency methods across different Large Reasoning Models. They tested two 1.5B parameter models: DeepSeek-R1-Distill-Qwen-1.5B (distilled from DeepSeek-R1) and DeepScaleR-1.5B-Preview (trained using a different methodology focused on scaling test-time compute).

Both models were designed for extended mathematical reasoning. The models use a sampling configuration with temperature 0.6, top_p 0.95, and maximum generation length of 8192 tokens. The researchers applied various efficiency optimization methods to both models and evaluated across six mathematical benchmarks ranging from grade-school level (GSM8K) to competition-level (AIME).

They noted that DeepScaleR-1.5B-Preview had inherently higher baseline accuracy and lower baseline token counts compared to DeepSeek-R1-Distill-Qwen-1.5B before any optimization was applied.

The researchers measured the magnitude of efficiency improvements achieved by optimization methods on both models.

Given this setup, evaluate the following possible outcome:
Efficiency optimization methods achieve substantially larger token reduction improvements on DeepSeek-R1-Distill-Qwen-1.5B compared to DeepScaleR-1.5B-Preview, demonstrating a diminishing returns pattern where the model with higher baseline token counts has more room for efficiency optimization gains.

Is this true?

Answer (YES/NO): YES